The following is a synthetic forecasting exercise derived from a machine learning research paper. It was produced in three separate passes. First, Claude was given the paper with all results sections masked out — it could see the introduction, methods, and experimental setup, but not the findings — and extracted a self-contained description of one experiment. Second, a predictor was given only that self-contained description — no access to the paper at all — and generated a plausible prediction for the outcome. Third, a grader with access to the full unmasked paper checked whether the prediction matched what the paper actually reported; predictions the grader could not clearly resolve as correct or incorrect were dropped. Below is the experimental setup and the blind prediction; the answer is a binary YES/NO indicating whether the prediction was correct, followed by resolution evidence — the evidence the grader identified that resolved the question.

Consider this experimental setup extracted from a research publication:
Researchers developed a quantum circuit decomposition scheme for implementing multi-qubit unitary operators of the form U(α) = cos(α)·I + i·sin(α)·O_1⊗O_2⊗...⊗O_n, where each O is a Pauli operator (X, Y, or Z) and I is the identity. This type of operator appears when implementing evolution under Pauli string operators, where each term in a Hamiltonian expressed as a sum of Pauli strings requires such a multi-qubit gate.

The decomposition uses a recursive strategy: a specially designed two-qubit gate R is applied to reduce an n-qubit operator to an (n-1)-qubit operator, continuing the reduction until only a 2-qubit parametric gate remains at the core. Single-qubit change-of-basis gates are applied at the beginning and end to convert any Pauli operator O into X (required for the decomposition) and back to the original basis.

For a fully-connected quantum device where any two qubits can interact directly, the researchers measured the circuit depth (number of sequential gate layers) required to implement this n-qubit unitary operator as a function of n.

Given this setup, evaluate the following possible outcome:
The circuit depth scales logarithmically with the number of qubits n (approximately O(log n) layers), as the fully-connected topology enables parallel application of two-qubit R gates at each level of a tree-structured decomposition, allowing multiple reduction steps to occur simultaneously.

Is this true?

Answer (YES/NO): NO